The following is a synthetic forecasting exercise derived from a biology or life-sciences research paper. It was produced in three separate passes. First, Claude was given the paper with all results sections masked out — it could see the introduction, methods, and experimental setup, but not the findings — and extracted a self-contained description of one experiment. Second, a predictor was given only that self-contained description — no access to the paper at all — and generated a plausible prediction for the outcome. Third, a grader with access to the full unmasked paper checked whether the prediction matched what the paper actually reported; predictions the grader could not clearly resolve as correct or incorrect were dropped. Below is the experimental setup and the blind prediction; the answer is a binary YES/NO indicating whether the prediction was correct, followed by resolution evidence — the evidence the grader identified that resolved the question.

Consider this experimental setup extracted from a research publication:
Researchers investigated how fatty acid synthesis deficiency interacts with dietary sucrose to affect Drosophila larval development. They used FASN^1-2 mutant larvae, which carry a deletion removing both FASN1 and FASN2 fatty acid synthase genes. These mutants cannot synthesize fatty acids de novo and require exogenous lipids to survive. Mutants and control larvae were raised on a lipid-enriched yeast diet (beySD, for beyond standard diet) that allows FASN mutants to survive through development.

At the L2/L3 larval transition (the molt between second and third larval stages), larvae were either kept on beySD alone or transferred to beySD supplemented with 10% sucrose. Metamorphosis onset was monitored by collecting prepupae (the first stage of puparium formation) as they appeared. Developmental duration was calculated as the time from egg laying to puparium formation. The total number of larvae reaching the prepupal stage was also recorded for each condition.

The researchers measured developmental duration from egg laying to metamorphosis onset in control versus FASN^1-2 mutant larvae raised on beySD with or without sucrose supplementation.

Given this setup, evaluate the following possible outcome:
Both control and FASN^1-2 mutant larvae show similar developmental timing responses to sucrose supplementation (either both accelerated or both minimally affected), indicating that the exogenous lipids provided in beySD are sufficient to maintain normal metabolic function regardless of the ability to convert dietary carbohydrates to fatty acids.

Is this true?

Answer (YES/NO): NO